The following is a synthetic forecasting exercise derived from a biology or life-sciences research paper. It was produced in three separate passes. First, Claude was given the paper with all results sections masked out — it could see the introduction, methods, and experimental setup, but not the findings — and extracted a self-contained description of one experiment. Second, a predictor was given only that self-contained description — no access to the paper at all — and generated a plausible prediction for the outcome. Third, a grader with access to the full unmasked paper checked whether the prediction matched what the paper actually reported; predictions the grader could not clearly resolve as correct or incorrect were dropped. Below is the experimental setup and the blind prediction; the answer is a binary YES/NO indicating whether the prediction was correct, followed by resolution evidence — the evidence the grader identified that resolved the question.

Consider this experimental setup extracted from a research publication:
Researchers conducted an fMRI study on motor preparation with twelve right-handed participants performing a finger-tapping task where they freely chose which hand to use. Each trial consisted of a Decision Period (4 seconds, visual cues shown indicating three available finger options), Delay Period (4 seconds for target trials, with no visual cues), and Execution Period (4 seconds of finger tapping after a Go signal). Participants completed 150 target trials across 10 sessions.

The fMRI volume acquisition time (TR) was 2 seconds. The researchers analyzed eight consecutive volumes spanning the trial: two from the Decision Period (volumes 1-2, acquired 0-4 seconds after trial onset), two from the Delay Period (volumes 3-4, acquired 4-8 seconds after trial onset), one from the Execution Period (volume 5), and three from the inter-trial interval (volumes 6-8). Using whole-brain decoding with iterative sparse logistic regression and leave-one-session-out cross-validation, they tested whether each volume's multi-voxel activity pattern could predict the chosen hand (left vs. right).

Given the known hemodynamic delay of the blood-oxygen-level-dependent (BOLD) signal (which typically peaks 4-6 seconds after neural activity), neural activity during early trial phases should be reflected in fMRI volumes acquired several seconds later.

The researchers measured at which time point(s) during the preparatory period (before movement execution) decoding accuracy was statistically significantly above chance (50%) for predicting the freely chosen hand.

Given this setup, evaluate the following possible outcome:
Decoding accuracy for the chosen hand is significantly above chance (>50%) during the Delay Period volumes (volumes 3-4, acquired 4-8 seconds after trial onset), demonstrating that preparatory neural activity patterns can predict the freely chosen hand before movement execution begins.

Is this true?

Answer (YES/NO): YES